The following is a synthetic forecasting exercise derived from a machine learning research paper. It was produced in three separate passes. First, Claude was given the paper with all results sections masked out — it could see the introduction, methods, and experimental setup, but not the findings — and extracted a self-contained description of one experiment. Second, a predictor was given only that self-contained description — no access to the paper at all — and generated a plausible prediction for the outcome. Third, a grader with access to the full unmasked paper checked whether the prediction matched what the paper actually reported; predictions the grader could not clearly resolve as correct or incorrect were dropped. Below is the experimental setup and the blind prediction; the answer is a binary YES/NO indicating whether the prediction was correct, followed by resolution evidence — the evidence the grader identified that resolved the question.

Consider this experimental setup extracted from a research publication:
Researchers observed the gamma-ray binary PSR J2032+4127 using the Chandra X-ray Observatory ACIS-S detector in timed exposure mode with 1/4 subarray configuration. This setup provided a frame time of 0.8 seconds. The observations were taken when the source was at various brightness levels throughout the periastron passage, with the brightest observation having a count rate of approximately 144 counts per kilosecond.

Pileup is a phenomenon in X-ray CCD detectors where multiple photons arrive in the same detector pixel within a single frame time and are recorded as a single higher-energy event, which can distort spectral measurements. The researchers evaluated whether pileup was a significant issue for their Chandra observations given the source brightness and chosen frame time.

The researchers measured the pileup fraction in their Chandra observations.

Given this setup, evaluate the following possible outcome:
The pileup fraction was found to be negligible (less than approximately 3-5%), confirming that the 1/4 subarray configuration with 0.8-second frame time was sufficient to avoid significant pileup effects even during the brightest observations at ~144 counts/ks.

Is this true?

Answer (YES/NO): YES